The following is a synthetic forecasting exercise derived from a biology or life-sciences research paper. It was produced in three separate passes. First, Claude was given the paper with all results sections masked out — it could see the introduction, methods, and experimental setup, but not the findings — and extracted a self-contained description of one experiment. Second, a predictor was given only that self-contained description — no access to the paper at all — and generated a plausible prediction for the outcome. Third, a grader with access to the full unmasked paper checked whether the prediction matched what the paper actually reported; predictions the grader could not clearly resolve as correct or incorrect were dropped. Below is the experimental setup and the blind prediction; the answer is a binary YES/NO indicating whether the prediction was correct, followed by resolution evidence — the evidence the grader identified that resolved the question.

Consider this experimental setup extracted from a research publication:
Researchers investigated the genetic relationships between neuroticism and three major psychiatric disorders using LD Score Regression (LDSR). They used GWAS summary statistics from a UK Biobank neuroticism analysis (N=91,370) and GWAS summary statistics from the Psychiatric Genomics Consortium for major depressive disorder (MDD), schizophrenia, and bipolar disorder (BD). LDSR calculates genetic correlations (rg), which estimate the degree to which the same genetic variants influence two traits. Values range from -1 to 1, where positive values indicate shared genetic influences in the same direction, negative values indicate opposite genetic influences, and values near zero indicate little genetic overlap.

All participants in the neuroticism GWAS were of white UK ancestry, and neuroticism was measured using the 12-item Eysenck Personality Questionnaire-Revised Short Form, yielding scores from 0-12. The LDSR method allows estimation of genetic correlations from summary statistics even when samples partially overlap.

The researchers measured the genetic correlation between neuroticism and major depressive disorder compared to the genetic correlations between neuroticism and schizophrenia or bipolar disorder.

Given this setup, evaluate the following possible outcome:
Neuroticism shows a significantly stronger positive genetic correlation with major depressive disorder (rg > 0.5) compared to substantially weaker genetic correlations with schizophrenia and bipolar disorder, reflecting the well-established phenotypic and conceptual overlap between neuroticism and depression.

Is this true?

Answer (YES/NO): YES